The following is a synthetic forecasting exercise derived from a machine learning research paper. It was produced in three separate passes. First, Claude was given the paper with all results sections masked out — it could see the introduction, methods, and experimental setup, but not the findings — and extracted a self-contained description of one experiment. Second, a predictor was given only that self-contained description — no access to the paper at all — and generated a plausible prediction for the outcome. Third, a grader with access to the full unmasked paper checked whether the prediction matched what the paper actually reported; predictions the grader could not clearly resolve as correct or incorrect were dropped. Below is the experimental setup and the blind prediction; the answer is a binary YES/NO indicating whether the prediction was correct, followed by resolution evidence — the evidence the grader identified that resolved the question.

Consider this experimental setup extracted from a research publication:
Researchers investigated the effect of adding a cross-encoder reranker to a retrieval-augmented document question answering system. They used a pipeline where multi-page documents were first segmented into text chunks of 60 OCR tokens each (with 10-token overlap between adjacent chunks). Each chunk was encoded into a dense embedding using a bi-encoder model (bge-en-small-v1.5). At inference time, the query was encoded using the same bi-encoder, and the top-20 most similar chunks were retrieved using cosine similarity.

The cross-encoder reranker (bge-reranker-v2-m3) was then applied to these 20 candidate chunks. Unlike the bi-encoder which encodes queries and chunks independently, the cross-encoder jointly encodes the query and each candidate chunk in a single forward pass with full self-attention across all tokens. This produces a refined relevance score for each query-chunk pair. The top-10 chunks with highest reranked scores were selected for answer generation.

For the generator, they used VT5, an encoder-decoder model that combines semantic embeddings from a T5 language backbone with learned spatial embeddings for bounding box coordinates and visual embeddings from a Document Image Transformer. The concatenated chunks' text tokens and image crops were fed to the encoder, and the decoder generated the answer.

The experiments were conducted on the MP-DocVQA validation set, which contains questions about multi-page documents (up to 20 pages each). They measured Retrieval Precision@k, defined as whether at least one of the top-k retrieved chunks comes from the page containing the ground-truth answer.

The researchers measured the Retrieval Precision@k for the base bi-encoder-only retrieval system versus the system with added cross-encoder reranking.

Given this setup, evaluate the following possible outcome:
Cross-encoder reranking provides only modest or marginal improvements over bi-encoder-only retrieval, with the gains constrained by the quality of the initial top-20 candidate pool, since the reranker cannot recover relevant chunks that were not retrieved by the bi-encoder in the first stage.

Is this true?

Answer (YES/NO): NO